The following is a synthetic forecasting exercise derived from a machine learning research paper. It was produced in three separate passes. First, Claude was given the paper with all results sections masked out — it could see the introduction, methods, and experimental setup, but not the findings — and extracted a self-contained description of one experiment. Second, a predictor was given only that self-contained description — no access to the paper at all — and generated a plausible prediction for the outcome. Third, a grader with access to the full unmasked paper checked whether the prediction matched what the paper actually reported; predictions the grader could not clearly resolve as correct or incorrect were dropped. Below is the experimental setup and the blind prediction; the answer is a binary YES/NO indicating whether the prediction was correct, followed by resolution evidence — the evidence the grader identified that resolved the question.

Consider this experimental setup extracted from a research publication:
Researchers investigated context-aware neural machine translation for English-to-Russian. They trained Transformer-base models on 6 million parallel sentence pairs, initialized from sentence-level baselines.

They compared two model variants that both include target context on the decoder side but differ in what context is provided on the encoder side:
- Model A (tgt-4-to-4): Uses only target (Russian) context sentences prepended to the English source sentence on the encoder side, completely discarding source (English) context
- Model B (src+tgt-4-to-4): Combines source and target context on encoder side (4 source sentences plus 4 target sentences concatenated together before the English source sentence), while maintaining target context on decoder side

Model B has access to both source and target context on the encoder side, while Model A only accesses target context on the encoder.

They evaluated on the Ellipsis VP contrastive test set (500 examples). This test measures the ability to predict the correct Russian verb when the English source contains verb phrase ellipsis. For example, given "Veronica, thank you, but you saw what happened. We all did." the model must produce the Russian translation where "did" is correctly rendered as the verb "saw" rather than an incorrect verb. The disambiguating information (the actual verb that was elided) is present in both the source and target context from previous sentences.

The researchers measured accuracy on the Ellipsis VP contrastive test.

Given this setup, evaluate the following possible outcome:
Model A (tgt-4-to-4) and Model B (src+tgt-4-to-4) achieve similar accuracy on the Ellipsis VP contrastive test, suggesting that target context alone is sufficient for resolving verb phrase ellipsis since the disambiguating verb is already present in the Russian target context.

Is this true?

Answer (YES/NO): NO